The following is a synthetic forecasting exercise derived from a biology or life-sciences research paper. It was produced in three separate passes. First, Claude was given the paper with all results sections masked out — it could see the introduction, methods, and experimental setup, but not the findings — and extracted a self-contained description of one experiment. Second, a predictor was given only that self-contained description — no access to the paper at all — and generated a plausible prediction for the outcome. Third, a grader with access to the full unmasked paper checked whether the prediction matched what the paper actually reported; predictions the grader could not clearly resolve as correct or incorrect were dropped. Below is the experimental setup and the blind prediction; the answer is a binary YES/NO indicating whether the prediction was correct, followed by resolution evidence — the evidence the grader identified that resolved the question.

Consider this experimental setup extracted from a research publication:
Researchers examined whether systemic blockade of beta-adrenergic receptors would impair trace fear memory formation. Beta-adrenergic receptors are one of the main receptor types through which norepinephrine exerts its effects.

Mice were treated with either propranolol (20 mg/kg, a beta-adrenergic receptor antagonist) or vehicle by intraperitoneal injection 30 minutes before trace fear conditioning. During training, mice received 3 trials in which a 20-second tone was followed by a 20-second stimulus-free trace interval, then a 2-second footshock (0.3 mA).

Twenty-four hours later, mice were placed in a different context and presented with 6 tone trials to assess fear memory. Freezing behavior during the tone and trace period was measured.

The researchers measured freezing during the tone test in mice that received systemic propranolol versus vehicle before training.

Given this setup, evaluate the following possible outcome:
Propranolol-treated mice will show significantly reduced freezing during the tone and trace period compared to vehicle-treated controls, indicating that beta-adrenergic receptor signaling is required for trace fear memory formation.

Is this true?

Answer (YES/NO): NO